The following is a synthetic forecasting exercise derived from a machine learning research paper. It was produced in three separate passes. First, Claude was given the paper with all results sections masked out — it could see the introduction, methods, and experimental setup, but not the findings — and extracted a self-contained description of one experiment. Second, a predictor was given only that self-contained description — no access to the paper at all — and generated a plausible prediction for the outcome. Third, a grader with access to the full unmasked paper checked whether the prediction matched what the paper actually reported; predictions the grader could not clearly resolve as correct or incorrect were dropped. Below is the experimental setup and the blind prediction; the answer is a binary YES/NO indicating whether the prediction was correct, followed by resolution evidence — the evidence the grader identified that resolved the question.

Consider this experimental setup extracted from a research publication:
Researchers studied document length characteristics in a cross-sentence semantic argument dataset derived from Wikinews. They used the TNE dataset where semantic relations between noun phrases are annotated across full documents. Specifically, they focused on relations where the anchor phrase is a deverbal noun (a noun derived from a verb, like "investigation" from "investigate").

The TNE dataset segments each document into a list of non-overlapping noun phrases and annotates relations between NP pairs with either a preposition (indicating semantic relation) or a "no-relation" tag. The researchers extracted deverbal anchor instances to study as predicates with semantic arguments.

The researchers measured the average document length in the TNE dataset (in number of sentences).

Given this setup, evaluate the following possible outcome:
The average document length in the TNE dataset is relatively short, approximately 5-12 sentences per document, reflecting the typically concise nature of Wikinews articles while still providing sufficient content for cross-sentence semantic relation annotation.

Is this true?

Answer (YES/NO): YES